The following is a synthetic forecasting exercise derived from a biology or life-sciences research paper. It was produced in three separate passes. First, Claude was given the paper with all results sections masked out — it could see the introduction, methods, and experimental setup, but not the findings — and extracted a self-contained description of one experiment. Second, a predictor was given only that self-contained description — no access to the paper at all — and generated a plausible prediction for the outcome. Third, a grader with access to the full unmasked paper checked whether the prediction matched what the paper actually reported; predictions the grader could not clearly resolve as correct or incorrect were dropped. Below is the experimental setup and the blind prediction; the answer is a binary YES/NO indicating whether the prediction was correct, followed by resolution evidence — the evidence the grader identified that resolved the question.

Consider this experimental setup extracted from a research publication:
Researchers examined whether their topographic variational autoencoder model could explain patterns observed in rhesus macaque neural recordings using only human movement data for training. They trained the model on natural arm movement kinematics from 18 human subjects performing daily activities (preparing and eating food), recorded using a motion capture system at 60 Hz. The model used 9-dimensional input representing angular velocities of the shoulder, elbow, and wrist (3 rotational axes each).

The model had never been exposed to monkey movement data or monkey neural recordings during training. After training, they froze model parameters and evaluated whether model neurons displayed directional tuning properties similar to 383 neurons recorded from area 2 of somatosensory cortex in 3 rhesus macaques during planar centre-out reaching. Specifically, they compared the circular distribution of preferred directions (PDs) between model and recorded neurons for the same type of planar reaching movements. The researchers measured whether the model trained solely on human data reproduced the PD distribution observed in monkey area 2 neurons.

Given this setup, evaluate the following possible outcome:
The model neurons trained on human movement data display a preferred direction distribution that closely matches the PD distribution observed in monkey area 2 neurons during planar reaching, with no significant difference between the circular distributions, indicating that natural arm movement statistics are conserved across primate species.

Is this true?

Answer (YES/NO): NO